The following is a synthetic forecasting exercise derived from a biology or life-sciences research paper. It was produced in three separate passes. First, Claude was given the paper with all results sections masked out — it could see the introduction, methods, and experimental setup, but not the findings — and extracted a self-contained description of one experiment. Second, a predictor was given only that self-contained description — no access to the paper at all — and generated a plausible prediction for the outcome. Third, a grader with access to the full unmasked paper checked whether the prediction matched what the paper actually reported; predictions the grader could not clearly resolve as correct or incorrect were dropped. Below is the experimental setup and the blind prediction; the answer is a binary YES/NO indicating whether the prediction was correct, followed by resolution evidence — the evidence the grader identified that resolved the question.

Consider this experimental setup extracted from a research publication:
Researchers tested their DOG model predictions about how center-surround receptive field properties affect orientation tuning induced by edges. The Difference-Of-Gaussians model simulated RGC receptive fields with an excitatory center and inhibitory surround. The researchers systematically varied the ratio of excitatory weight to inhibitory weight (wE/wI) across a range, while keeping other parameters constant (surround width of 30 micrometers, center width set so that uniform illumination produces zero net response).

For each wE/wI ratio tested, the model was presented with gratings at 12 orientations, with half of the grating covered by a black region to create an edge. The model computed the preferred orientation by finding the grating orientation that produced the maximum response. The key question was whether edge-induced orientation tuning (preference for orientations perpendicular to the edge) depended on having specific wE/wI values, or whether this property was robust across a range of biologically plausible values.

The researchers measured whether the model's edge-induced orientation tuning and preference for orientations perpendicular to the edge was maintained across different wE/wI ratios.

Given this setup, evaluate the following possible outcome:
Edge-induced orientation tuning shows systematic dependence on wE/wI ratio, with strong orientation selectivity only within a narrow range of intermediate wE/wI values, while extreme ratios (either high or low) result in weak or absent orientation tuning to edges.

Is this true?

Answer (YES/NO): NO